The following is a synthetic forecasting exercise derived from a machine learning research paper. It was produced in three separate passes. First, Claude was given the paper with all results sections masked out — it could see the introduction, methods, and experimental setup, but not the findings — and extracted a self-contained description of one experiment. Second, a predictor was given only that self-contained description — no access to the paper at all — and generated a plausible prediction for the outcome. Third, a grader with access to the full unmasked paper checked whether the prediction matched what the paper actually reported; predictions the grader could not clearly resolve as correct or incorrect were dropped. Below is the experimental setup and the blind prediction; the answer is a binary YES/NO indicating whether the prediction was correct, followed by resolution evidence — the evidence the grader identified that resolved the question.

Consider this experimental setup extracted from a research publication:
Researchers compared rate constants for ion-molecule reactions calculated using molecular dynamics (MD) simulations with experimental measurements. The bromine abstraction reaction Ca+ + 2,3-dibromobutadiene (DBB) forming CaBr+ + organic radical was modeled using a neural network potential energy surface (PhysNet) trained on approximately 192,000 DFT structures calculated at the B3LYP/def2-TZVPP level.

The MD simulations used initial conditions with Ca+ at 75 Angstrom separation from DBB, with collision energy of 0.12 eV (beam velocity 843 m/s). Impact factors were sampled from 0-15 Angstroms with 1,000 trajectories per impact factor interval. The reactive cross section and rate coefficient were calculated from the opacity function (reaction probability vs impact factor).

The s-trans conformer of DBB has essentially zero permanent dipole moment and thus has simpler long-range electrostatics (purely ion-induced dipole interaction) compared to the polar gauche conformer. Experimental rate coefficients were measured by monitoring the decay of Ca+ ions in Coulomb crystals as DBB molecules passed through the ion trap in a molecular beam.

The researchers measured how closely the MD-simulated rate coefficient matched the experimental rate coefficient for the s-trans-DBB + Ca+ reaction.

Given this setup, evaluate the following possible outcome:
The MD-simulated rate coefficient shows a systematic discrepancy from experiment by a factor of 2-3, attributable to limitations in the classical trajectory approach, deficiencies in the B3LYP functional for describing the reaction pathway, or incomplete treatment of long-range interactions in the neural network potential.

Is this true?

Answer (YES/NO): NO